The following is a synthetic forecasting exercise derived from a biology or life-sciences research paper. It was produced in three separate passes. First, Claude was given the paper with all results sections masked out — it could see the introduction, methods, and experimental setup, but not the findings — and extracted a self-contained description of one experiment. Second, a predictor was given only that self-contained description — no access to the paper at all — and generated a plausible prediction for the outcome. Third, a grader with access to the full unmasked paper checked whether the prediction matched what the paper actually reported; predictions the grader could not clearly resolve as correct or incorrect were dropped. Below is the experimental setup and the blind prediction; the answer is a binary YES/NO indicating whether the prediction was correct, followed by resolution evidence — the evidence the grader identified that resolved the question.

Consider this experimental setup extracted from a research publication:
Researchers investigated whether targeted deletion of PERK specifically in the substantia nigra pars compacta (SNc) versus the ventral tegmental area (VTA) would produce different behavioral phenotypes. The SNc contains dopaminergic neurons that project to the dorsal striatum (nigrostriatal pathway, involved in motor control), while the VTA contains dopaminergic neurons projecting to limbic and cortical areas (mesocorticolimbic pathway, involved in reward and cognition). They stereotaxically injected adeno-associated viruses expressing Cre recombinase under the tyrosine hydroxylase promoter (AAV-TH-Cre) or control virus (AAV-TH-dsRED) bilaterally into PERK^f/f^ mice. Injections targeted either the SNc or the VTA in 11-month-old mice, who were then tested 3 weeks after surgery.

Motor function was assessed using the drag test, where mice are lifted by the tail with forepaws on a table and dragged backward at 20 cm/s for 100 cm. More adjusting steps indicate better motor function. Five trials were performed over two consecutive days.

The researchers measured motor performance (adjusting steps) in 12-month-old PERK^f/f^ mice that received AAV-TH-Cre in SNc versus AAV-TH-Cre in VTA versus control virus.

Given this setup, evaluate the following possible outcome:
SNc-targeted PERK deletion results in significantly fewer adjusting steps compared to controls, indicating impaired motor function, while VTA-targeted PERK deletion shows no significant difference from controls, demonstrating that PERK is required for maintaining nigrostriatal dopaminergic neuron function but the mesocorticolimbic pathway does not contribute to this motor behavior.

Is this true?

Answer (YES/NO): NO